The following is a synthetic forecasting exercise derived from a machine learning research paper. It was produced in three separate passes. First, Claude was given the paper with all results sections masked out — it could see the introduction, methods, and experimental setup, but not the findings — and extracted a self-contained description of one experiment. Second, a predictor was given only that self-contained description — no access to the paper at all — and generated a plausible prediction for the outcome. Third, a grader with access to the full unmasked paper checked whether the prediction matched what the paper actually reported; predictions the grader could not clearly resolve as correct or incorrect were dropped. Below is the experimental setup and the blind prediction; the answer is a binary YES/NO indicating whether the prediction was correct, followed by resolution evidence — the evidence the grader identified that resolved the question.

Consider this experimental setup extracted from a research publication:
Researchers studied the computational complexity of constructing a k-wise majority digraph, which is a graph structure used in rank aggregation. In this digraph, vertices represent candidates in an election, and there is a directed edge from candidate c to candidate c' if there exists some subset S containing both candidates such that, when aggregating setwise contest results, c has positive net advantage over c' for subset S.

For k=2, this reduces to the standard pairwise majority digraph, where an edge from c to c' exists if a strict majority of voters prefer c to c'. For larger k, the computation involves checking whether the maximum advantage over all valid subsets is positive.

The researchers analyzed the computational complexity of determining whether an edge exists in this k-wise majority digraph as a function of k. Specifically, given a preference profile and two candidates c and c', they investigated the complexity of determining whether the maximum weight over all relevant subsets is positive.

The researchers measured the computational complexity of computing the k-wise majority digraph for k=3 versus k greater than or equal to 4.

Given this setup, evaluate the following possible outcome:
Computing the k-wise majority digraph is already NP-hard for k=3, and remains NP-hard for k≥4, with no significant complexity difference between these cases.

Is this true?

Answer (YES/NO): NO